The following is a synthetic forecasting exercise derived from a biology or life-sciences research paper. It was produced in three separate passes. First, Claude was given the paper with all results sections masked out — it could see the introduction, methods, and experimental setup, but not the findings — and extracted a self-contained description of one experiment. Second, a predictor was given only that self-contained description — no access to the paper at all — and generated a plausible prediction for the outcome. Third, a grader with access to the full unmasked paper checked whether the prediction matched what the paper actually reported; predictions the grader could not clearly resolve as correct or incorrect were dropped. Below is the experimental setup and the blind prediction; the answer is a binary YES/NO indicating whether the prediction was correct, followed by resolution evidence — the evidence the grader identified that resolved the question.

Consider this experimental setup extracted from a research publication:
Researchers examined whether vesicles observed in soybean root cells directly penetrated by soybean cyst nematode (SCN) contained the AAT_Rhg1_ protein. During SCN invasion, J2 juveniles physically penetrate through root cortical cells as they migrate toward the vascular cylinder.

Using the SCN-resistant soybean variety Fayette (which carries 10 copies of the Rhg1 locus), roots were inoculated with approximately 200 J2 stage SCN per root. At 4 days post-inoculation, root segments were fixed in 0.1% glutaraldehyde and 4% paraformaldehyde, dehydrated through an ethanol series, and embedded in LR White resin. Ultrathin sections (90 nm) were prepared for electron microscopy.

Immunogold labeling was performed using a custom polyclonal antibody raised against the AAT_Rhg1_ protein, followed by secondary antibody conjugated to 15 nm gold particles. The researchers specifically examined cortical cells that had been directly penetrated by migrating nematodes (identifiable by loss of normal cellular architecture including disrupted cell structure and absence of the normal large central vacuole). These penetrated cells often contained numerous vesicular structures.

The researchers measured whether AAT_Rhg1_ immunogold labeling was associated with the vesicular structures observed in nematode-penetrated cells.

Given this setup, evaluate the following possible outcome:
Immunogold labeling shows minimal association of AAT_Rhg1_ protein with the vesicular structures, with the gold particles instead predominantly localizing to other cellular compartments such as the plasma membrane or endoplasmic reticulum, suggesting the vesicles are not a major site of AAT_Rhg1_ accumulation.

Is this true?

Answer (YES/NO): NO